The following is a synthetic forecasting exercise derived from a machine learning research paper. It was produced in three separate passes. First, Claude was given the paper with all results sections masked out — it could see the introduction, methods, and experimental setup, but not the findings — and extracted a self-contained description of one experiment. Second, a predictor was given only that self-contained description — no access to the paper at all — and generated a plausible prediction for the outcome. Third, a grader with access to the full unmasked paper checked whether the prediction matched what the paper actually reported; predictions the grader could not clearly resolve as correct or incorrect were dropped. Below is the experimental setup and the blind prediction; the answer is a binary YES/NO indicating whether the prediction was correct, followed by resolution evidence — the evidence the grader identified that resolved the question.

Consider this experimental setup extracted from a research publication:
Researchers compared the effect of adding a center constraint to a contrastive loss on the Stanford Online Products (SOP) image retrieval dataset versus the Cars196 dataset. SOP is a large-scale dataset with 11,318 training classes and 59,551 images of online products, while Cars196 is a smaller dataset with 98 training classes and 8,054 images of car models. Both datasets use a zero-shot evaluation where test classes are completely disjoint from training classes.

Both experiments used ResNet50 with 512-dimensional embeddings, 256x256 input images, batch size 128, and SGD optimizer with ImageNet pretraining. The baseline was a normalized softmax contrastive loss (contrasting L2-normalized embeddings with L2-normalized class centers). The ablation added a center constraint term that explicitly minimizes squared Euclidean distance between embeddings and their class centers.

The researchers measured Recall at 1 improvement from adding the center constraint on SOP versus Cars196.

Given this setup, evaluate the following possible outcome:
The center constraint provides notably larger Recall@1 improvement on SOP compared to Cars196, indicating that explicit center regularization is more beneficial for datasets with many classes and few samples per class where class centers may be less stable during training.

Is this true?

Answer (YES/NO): NO